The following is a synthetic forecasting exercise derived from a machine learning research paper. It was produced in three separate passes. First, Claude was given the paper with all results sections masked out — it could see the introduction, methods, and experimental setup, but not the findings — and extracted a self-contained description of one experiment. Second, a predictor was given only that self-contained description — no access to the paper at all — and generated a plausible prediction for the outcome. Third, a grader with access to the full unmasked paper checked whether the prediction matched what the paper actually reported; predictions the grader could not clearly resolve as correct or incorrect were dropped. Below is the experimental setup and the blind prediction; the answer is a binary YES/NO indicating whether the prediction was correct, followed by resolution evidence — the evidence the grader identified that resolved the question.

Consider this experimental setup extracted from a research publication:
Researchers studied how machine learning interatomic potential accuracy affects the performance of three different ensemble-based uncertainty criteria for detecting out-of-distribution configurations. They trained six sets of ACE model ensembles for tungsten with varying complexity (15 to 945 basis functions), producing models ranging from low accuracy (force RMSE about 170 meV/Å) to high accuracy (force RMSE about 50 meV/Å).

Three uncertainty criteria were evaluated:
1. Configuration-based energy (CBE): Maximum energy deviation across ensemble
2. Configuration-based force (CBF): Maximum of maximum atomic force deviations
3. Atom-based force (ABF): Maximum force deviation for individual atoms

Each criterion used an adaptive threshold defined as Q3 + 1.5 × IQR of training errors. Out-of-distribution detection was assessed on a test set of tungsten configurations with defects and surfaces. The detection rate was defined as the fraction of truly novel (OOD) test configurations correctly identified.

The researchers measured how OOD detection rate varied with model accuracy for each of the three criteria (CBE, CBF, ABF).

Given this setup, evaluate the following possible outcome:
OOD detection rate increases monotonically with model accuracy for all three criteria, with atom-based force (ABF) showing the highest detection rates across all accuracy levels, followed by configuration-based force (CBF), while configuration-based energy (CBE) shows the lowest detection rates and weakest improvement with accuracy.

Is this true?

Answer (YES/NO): NO